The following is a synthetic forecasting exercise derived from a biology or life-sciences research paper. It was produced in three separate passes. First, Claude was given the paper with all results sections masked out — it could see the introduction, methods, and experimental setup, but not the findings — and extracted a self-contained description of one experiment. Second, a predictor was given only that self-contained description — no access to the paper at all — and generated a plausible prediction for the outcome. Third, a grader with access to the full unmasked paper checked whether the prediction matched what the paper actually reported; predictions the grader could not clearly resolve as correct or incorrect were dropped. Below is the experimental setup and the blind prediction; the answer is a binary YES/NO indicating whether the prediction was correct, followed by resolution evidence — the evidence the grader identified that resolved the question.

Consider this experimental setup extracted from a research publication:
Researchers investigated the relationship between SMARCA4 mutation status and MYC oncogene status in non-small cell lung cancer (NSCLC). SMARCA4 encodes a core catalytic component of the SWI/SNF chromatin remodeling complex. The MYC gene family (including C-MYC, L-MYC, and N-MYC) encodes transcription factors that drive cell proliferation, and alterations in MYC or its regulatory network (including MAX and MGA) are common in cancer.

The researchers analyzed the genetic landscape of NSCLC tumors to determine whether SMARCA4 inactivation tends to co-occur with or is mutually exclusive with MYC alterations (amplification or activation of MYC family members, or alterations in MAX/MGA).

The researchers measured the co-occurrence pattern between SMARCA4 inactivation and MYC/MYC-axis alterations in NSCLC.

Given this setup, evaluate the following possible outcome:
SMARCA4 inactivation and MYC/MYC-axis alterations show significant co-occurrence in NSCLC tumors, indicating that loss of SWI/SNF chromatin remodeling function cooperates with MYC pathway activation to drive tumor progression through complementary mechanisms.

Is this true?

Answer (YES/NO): NO